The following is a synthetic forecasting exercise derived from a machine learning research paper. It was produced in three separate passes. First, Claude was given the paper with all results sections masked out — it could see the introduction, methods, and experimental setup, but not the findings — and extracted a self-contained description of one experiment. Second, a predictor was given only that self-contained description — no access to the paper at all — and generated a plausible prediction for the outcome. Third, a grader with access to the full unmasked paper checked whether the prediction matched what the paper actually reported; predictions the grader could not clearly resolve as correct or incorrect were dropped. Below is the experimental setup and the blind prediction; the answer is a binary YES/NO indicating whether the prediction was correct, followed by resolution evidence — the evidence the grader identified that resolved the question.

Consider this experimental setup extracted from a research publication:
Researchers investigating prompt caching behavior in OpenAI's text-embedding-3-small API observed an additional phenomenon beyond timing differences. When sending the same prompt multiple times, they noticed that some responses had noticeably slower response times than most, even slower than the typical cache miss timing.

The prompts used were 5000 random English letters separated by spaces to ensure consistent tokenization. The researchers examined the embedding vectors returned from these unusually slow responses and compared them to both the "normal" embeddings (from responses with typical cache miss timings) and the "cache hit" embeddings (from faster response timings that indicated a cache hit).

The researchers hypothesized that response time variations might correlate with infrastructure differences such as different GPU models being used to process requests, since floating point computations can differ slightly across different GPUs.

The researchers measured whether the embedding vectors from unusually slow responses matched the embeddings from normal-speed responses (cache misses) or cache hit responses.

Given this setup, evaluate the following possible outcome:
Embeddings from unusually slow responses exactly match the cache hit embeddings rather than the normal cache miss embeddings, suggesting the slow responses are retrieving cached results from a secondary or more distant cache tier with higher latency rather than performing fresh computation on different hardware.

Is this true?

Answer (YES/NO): NO